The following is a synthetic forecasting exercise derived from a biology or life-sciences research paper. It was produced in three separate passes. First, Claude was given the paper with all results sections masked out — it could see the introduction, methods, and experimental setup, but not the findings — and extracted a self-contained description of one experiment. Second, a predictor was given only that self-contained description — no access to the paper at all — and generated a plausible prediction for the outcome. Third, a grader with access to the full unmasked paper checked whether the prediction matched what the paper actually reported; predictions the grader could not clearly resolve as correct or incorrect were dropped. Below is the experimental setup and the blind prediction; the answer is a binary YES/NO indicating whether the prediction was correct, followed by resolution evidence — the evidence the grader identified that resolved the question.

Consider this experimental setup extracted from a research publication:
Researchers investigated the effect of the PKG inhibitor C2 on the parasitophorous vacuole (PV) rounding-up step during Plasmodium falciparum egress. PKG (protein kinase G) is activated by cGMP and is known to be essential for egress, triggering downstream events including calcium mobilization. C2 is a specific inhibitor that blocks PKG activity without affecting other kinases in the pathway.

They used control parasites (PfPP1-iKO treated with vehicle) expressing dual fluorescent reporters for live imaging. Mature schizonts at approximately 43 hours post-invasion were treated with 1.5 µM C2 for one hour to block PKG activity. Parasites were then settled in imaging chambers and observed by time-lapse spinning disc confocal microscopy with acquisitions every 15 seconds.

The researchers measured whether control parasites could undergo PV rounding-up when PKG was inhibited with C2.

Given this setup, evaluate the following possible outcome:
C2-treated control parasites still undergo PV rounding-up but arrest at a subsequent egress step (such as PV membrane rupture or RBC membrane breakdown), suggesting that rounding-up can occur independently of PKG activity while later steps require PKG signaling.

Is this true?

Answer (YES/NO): YES